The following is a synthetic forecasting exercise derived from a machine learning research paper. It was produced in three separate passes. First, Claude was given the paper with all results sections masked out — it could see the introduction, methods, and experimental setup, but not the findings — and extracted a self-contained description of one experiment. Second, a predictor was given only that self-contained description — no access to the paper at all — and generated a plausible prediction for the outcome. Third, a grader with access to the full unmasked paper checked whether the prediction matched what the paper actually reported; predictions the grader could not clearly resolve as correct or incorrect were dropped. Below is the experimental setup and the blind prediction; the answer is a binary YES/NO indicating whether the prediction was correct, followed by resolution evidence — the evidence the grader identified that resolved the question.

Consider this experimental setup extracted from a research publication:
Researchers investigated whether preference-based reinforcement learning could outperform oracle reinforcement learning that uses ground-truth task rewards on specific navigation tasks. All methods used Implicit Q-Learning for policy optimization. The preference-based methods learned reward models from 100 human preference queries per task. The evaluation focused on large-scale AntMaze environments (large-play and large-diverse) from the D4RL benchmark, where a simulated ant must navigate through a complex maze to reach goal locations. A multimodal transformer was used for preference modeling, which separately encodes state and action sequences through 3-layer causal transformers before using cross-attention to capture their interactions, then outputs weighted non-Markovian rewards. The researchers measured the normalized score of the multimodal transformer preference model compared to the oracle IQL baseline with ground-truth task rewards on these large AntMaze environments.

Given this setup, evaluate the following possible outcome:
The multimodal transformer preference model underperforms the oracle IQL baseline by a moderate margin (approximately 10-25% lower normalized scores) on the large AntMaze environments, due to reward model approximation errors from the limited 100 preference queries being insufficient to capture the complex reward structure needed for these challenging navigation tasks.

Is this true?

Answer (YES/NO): NO